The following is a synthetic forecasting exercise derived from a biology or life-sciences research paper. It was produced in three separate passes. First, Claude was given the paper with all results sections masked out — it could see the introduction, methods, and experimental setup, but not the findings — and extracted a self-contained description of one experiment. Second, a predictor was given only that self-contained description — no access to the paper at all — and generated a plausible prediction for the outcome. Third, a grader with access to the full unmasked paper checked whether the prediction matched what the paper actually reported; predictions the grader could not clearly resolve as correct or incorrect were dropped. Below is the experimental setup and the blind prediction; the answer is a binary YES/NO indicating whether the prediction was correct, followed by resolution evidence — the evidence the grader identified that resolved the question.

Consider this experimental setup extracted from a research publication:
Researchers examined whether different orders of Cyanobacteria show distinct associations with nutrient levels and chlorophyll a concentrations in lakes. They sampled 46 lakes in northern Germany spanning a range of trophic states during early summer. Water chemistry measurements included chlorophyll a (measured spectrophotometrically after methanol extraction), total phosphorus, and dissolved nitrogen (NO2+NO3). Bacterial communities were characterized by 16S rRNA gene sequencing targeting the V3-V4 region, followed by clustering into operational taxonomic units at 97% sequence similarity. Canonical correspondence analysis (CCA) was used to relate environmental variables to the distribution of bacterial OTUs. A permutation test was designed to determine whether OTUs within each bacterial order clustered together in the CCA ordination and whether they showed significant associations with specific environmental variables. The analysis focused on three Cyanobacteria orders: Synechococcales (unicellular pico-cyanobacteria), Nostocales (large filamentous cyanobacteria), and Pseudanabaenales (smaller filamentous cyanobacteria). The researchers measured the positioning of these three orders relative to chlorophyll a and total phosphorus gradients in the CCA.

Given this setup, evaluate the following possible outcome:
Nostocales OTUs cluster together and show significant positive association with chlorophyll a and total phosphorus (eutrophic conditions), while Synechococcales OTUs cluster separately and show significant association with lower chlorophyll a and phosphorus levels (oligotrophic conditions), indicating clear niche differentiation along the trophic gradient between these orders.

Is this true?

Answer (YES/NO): NO